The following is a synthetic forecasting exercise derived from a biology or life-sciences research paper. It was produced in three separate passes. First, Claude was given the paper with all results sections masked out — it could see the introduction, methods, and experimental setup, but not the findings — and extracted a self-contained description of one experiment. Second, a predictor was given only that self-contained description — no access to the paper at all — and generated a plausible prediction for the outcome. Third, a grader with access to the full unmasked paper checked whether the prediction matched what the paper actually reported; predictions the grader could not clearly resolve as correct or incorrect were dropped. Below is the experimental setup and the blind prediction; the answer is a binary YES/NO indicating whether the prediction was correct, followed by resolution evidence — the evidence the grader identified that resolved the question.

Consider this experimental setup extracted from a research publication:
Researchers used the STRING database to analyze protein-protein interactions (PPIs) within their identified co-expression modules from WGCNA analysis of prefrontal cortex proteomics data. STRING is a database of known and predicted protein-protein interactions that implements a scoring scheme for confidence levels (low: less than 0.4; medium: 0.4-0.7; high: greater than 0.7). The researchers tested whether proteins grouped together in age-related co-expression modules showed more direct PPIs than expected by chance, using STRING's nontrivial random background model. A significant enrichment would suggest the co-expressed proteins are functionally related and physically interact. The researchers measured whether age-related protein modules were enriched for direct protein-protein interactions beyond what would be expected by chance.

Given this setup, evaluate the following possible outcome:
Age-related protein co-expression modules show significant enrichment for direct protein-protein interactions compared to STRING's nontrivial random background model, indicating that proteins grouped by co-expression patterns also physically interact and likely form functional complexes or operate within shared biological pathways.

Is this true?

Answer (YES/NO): YES